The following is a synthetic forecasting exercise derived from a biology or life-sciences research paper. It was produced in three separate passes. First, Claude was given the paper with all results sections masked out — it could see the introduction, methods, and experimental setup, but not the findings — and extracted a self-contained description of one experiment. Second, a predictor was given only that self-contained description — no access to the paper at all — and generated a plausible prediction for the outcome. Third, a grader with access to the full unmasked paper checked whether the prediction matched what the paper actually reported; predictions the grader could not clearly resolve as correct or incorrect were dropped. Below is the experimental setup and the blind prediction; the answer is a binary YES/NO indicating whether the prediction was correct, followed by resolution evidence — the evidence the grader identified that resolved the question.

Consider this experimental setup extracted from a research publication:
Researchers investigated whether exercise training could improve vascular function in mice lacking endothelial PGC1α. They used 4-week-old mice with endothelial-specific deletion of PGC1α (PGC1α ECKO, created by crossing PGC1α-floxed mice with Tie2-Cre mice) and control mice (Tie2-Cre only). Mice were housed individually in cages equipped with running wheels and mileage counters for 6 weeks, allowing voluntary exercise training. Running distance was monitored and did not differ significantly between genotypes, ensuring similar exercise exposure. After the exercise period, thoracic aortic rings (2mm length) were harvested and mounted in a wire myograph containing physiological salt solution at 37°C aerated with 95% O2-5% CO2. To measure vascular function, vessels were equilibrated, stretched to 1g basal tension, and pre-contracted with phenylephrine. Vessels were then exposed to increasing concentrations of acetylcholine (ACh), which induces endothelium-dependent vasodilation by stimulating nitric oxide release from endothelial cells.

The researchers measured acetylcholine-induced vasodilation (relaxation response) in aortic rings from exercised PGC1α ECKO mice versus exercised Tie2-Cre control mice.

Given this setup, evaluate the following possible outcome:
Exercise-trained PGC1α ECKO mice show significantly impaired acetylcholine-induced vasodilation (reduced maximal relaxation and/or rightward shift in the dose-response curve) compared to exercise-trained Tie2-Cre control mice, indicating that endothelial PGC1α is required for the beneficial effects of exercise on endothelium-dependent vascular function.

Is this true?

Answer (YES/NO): YES